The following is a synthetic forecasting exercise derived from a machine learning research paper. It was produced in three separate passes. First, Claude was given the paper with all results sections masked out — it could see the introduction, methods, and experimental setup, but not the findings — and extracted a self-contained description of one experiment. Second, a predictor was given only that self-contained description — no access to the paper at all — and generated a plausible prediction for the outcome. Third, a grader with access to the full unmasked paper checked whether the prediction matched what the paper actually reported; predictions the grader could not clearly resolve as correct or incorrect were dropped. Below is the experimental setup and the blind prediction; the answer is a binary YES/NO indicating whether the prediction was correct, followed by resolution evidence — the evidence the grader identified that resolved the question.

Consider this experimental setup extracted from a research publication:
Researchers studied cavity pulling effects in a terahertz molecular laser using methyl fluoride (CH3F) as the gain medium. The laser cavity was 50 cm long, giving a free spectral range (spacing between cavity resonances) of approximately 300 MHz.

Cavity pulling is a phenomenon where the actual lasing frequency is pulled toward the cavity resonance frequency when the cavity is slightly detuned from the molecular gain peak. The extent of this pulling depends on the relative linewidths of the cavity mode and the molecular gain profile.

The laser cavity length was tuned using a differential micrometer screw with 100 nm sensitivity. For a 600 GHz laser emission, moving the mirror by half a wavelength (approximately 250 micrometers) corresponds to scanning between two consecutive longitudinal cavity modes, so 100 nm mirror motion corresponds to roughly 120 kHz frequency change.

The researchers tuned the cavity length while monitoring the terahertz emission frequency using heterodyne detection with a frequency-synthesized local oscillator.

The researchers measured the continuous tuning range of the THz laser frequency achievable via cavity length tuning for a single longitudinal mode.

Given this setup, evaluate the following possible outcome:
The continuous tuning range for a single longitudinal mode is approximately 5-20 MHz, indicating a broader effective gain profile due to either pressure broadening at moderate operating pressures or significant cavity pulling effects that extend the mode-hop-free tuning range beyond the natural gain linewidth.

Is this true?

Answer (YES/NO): YES